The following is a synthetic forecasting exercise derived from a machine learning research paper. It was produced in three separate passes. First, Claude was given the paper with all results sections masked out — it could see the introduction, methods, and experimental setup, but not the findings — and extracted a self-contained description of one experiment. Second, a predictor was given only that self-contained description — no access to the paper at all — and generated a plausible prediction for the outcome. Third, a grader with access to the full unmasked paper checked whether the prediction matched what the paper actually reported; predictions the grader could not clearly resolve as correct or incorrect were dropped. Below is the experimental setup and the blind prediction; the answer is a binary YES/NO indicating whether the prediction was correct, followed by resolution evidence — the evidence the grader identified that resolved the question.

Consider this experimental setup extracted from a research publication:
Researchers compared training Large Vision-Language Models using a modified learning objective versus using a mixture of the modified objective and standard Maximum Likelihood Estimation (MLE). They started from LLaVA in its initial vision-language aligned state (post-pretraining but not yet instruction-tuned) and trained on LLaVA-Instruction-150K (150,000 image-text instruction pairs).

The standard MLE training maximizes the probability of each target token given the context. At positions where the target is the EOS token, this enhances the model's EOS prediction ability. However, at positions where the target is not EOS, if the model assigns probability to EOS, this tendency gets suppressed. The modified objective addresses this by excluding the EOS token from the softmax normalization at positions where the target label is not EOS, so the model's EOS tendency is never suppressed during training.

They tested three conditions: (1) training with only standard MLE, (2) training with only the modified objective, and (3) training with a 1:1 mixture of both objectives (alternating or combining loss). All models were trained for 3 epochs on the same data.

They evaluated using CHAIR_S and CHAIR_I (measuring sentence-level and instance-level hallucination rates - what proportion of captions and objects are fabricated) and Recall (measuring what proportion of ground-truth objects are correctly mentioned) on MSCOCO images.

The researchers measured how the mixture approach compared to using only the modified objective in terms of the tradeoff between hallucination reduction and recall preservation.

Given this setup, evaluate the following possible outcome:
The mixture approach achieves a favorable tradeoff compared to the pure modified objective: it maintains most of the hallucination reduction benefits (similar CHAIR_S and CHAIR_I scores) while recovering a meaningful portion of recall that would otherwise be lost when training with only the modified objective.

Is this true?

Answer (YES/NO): YES